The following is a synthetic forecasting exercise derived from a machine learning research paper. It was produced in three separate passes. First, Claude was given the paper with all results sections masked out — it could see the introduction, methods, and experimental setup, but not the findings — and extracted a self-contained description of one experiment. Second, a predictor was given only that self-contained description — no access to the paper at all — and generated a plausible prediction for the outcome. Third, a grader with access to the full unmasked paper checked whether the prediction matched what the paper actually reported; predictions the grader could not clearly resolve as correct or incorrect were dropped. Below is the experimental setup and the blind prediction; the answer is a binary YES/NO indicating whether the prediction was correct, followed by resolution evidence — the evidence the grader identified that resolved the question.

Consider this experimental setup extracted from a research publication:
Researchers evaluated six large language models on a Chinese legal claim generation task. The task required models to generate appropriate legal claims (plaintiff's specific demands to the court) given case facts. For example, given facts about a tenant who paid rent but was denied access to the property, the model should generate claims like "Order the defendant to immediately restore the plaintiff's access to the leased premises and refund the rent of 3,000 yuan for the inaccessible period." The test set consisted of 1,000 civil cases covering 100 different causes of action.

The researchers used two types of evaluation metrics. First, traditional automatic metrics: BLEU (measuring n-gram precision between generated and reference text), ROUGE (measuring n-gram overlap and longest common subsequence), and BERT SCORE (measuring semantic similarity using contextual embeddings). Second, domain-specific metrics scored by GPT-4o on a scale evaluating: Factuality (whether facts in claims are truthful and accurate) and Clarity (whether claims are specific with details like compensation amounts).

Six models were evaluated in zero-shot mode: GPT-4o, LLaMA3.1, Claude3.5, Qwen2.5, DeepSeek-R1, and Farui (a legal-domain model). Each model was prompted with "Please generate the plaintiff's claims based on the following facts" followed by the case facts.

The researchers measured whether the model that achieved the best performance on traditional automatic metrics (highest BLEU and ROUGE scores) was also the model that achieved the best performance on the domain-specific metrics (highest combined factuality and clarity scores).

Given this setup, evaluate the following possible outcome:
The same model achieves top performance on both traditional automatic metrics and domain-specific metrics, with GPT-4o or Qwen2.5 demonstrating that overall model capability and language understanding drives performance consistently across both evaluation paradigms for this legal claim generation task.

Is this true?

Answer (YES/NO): NO